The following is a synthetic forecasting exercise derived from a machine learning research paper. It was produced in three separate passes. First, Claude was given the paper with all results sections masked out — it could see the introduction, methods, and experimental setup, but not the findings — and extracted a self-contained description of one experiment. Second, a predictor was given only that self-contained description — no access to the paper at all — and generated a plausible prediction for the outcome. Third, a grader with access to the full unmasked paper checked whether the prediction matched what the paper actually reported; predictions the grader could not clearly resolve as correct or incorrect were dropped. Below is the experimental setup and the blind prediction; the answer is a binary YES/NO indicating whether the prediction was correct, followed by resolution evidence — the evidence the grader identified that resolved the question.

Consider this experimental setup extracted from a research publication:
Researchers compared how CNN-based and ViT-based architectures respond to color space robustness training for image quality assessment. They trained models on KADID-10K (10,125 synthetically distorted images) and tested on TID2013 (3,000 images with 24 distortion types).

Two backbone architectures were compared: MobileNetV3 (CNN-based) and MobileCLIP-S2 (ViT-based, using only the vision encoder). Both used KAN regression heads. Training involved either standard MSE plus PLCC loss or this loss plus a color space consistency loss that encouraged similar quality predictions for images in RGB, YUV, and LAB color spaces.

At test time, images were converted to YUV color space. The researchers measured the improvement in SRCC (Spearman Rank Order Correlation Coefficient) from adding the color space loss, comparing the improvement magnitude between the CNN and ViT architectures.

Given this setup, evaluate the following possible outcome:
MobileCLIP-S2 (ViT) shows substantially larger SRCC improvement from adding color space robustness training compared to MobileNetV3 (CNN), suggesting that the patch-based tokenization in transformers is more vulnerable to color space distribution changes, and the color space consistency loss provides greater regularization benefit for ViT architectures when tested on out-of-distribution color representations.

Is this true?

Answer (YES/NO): NO